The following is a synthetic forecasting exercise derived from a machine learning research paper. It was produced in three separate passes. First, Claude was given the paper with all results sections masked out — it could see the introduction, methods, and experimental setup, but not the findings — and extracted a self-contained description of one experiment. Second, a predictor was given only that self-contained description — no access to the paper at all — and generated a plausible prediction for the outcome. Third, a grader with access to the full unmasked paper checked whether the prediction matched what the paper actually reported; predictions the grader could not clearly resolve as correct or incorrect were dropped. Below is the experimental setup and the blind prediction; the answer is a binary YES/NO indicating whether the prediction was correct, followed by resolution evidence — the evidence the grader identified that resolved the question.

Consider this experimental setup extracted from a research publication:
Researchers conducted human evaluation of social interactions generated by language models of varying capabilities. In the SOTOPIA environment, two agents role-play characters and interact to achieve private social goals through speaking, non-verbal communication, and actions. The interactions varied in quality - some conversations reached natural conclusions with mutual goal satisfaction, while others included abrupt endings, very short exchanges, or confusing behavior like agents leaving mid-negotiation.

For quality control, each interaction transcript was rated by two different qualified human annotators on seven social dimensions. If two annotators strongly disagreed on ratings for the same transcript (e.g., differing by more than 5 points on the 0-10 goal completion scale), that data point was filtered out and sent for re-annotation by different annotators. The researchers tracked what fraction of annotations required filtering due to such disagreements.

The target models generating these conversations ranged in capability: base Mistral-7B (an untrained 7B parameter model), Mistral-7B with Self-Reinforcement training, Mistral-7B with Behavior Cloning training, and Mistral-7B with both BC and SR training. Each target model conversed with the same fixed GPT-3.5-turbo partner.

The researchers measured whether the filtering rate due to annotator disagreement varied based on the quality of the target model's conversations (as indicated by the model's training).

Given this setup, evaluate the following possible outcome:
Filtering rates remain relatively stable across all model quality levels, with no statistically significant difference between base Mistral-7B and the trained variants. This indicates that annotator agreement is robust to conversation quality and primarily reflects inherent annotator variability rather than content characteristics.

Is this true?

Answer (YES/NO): NO